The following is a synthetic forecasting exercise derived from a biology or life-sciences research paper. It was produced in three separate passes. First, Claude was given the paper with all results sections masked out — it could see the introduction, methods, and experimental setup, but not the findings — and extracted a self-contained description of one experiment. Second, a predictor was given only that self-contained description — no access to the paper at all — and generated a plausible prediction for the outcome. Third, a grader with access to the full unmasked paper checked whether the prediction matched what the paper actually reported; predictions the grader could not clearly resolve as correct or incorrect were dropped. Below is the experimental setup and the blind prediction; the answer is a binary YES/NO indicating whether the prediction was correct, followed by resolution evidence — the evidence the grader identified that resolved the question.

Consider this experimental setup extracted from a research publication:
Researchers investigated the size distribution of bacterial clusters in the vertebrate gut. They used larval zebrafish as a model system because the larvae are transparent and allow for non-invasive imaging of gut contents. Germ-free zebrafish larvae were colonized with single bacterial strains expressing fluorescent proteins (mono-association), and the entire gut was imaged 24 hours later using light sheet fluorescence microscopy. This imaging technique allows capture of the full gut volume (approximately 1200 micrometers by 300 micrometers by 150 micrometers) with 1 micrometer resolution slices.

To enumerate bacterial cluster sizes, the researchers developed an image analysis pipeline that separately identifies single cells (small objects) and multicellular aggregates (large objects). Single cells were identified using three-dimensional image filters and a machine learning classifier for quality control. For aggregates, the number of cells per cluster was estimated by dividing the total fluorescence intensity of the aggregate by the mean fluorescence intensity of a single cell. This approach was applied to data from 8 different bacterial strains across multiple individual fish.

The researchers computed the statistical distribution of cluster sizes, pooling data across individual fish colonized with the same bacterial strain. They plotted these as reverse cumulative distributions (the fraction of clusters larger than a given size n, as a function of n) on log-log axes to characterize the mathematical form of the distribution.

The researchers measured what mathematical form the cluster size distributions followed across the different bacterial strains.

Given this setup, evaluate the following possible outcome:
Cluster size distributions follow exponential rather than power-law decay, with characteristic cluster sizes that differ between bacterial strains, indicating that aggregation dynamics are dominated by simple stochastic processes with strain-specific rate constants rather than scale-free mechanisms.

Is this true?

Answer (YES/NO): NO